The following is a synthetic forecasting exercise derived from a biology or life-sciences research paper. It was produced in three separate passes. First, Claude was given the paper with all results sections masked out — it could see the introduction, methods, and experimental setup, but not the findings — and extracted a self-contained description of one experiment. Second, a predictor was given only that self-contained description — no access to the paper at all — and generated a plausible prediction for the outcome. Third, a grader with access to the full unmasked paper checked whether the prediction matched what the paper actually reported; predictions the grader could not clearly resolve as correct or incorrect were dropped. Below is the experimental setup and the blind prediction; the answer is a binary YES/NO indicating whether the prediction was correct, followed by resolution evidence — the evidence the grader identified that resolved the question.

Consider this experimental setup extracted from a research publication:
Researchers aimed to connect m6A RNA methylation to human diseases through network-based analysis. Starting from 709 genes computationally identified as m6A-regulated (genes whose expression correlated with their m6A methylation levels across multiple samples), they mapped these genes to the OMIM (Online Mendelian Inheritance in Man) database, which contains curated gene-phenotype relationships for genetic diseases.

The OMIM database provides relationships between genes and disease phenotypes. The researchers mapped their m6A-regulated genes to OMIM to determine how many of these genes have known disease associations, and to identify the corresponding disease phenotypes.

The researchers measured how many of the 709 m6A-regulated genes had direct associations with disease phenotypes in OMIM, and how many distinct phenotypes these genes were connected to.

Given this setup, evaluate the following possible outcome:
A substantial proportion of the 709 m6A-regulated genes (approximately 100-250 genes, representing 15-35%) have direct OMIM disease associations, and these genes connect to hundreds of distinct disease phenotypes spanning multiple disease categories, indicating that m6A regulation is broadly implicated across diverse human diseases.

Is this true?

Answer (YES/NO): YES